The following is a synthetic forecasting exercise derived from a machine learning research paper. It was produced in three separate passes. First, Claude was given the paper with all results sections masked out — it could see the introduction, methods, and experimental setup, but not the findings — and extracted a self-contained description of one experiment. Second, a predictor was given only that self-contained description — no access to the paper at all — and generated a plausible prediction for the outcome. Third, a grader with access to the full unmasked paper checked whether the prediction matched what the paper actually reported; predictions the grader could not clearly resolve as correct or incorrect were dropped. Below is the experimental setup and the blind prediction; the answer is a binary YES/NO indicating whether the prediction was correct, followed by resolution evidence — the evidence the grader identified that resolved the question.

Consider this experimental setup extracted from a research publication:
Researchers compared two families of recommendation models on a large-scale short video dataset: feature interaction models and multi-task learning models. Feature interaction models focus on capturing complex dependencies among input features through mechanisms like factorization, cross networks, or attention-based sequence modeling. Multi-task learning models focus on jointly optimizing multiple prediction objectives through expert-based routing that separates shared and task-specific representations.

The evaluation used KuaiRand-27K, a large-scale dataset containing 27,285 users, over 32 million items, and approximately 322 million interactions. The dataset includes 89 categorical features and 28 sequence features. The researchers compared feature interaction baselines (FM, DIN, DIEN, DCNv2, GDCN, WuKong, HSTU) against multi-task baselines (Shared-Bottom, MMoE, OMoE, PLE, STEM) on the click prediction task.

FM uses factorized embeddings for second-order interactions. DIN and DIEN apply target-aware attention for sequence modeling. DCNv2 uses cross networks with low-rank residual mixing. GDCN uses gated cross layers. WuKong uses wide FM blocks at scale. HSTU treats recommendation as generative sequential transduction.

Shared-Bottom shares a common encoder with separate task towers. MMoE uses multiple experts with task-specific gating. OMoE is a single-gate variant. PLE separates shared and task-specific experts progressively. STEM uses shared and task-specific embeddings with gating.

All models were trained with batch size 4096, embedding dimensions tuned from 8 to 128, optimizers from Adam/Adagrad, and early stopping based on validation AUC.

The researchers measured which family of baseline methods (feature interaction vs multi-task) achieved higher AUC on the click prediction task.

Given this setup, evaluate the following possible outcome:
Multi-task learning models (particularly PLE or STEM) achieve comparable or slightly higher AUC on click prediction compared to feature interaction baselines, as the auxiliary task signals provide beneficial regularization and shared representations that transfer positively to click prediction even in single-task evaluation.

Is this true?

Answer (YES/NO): NO